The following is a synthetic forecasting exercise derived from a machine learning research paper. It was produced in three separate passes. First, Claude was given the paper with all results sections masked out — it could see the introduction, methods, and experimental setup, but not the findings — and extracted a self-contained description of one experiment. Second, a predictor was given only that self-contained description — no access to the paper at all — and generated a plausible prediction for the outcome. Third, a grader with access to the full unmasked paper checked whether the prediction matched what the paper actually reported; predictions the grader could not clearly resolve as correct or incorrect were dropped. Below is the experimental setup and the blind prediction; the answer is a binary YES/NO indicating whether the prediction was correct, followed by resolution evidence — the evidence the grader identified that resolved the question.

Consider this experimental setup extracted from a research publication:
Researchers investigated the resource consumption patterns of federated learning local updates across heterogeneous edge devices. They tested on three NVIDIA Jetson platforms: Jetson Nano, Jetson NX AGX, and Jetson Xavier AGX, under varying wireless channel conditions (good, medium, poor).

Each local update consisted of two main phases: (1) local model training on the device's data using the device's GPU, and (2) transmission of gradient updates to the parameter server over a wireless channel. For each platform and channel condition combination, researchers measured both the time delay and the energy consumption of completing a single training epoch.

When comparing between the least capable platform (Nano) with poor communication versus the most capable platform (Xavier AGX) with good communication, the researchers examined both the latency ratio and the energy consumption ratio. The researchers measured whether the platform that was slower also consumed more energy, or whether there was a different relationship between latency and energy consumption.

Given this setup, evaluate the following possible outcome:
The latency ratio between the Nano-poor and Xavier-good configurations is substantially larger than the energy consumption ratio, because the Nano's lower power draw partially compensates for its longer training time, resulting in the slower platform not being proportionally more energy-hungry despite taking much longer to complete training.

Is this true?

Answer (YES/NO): YES